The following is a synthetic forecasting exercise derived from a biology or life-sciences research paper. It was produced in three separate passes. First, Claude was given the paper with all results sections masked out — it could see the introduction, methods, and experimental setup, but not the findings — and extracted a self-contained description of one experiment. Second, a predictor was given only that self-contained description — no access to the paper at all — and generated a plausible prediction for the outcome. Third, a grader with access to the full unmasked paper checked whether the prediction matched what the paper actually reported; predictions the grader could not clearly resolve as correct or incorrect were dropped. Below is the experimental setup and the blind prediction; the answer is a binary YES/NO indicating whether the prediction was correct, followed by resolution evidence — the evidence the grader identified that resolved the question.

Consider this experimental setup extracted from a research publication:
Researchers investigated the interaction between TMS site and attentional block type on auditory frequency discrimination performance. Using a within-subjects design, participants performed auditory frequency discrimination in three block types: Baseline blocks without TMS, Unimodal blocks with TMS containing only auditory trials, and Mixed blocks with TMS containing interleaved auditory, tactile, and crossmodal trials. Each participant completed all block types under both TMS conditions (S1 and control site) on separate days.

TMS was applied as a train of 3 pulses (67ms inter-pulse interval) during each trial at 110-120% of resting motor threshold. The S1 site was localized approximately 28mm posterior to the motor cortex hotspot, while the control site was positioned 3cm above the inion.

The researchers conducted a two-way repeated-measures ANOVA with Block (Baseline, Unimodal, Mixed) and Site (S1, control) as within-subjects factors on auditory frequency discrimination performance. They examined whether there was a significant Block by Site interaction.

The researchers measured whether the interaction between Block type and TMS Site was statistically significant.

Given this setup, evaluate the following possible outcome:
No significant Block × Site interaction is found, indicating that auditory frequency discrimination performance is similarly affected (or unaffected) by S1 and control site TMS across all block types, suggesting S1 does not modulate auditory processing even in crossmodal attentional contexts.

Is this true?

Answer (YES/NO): NO